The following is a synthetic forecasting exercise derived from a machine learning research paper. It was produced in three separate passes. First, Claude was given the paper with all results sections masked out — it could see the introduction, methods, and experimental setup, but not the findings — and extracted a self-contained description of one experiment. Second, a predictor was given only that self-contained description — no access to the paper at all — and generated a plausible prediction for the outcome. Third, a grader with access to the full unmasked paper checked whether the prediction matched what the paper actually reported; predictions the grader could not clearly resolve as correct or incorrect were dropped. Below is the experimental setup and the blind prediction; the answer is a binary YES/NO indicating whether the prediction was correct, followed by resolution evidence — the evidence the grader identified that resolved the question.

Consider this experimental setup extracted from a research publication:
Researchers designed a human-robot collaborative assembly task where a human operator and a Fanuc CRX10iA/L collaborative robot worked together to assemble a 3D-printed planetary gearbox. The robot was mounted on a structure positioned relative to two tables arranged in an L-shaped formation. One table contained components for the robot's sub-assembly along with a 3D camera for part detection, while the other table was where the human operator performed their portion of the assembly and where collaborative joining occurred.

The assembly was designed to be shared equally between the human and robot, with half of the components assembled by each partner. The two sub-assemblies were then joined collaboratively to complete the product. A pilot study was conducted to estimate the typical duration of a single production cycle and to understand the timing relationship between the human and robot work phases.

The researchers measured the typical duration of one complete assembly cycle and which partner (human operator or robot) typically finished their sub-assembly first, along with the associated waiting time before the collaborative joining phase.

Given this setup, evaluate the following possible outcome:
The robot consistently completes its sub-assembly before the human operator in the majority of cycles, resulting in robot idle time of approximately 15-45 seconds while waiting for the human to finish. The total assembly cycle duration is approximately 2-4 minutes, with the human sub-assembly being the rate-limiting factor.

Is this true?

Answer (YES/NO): NO